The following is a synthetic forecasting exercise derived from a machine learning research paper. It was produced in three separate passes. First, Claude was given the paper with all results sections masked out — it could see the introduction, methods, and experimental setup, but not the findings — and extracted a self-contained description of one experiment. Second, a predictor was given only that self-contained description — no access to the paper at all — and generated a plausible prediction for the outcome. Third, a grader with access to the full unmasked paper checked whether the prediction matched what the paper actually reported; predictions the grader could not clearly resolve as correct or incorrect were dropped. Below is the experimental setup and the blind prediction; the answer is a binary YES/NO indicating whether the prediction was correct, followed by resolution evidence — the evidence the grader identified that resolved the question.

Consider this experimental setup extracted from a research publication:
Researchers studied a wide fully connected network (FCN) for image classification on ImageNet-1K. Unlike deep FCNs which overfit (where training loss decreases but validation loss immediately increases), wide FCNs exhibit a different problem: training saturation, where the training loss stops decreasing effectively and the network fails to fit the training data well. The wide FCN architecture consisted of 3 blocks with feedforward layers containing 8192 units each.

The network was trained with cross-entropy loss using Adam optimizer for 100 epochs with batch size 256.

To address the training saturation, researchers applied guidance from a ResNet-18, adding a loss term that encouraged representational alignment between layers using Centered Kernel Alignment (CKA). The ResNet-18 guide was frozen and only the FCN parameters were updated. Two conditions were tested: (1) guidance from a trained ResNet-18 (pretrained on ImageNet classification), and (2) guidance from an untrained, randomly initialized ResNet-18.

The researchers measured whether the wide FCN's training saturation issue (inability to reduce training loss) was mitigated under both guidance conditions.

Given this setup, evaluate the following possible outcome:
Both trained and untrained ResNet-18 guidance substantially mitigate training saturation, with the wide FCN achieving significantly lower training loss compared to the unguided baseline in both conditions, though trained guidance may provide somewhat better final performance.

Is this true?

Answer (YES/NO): NO